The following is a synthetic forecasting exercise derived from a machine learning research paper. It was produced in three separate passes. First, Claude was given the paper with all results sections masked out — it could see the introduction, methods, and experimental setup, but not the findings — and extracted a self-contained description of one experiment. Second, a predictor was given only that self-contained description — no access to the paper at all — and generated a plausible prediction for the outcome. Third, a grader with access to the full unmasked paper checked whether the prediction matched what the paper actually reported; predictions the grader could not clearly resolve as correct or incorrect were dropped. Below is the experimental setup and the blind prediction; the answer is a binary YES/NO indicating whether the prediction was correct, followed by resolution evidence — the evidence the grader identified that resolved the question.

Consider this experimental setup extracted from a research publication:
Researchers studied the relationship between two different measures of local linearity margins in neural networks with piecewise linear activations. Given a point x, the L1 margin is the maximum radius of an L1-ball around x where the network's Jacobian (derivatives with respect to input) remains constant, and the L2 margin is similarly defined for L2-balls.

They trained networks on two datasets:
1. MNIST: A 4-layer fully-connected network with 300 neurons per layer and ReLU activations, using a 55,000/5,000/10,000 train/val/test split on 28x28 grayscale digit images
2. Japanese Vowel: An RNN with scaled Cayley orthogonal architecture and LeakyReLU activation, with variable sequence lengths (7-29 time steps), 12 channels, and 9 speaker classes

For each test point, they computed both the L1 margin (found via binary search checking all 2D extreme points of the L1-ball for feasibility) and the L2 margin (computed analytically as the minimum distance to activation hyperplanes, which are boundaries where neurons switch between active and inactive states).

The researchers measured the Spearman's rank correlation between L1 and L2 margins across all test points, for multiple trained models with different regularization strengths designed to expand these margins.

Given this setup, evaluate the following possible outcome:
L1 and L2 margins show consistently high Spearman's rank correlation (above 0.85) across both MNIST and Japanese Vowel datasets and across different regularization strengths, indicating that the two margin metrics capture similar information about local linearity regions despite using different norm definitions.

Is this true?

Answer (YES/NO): YES